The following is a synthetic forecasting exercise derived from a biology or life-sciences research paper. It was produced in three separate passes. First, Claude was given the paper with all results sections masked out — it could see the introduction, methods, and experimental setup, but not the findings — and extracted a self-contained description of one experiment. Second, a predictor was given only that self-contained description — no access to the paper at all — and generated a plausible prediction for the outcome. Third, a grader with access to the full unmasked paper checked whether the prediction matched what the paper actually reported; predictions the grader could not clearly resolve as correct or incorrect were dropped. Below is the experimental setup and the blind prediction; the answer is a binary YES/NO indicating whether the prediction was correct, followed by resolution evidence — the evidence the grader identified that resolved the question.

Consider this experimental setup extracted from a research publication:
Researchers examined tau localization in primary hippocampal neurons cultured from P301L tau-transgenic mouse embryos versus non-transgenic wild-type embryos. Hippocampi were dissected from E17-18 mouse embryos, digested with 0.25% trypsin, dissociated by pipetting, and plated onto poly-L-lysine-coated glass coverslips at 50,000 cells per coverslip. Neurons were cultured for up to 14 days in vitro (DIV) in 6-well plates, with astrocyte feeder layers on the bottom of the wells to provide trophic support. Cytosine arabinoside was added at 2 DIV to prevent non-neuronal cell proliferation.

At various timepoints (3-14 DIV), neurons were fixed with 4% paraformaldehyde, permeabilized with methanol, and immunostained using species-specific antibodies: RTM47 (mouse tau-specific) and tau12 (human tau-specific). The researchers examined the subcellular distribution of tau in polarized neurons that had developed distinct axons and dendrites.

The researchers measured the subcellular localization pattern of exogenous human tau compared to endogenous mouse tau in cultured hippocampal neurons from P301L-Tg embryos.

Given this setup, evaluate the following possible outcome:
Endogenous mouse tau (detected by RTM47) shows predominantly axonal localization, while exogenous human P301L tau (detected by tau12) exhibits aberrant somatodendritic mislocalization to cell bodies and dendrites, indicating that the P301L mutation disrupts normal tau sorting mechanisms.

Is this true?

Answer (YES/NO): NO